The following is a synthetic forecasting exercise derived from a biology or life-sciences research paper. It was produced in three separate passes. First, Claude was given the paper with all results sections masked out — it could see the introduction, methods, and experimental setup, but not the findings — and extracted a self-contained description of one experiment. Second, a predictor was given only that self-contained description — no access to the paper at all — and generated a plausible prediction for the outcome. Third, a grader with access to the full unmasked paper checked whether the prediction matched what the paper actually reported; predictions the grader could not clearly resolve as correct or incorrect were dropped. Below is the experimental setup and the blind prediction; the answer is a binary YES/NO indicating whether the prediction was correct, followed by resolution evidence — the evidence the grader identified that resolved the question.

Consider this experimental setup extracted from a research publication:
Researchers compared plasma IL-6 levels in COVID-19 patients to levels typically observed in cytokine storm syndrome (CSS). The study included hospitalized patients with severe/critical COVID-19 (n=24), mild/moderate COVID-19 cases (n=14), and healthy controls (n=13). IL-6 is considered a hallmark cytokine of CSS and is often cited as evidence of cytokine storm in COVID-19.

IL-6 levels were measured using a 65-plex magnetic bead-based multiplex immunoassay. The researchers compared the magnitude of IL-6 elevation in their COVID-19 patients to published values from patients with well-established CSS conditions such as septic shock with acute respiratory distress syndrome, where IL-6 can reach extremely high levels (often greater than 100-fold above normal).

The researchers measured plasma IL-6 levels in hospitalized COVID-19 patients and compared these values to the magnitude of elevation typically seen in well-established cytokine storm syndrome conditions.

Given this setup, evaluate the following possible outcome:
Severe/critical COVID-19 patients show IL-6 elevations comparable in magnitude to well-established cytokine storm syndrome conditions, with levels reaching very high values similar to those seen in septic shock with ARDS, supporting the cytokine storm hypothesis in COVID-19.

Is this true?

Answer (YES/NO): NO